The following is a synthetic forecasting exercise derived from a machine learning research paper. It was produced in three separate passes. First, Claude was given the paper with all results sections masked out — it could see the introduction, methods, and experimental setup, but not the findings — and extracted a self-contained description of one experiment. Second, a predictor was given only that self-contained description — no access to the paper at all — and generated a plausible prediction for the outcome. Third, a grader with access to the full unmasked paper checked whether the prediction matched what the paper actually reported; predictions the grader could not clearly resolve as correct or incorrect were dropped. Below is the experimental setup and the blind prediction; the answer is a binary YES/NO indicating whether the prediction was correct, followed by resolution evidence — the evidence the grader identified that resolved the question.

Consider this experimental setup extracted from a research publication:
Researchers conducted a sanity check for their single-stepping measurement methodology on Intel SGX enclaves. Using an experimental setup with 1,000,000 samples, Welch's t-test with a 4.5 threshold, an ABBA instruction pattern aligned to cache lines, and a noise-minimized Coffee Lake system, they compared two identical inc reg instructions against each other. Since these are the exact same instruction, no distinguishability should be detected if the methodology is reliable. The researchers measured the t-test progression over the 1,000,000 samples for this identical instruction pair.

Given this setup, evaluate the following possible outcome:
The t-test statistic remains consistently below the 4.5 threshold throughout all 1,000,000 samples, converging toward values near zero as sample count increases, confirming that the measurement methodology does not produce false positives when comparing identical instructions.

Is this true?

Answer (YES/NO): NO